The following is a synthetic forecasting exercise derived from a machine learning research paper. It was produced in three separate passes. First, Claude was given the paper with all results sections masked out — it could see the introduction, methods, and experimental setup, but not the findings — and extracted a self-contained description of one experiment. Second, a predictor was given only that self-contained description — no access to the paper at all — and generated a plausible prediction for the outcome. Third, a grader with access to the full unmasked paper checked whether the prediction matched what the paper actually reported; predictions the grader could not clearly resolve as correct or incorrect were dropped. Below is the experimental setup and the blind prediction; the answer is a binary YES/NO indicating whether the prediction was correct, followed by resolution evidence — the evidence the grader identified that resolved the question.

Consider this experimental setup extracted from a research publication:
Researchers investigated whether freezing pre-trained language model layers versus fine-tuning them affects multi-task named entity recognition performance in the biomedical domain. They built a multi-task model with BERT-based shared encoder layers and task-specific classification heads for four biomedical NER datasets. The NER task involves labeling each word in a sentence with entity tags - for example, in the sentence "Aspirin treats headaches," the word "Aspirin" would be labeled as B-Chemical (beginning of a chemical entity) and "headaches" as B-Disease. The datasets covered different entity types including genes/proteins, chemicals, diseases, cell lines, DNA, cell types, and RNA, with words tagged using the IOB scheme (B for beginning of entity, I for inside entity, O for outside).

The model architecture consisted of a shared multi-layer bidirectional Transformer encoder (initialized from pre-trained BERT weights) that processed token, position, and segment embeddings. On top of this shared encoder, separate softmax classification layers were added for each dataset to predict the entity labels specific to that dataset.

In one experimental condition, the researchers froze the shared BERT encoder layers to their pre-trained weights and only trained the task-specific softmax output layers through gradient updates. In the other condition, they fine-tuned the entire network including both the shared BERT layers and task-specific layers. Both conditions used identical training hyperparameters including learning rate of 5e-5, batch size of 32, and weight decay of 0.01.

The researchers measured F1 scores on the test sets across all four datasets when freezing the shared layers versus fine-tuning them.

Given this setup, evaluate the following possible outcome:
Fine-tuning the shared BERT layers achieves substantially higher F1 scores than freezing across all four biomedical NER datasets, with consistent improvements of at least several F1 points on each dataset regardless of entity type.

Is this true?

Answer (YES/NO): YES